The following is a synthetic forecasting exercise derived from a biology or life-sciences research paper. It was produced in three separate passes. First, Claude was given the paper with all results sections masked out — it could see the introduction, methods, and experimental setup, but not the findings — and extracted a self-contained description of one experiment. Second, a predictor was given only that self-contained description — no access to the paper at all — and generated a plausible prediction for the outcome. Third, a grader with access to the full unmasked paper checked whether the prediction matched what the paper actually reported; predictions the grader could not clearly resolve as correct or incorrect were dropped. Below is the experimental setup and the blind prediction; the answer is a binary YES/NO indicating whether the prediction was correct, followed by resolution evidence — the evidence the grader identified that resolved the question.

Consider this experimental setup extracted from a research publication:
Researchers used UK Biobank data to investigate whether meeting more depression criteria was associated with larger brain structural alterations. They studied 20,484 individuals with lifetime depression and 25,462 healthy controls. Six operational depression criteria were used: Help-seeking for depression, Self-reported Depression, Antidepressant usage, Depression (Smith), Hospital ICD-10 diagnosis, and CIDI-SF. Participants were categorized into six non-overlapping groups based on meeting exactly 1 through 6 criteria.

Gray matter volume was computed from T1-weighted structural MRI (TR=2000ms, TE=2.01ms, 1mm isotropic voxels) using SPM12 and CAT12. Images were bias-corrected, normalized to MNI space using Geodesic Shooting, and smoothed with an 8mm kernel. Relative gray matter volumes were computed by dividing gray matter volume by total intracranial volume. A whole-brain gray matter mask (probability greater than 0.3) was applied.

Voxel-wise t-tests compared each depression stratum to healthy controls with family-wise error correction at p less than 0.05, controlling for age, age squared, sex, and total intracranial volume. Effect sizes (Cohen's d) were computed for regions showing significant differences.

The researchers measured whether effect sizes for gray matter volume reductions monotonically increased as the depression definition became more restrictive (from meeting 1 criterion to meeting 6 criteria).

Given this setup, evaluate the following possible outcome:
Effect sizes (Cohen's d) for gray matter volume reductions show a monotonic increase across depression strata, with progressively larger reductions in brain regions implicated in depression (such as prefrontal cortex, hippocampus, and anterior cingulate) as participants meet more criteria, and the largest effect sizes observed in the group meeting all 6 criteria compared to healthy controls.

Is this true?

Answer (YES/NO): NO